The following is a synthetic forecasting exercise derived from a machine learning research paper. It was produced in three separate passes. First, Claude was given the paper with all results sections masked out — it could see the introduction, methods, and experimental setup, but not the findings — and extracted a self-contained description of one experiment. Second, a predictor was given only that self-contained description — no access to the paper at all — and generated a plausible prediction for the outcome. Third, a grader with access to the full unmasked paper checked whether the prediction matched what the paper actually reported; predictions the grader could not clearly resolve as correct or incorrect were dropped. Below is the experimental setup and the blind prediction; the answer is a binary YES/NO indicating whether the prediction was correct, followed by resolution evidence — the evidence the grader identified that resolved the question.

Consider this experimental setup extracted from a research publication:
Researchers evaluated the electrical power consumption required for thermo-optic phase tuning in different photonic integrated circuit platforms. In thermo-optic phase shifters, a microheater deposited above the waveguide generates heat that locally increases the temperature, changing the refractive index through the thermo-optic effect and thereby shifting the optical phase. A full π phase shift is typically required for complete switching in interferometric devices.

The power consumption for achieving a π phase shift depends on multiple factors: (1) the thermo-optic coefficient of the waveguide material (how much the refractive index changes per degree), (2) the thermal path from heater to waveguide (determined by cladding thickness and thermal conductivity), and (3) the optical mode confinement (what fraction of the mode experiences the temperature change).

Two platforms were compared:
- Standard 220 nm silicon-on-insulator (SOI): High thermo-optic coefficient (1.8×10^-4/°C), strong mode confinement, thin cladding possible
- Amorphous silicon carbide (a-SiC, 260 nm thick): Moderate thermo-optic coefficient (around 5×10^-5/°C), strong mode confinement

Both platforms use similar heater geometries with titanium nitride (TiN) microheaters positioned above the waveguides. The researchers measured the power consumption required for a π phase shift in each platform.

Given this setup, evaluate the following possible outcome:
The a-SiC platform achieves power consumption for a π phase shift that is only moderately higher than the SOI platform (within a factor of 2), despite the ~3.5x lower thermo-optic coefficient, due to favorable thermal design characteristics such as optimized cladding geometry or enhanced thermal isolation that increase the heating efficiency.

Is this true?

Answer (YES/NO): YES